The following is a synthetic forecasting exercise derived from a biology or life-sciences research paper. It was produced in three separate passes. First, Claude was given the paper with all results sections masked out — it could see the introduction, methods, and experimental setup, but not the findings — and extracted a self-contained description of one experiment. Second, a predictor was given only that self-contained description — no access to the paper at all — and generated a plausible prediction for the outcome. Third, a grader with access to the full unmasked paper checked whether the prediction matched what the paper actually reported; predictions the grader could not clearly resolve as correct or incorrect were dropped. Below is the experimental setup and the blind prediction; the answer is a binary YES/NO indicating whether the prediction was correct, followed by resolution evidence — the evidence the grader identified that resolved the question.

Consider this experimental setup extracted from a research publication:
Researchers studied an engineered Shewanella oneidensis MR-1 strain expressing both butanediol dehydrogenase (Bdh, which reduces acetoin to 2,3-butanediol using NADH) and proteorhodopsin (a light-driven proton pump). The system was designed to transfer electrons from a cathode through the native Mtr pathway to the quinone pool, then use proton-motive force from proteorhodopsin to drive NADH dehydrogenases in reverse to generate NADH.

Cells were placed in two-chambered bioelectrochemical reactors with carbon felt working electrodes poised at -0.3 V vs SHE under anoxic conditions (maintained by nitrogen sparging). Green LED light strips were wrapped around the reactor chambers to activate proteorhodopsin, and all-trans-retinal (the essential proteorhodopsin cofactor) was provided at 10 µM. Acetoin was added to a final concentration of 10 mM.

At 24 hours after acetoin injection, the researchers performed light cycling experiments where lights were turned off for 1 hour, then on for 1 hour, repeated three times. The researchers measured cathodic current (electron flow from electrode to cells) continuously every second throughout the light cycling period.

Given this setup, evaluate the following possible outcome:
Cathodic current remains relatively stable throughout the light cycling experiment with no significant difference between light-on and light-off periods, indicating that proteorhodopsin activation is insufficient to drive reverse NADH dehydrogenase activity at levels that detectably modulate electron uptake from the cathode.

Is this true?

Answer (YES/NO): NO